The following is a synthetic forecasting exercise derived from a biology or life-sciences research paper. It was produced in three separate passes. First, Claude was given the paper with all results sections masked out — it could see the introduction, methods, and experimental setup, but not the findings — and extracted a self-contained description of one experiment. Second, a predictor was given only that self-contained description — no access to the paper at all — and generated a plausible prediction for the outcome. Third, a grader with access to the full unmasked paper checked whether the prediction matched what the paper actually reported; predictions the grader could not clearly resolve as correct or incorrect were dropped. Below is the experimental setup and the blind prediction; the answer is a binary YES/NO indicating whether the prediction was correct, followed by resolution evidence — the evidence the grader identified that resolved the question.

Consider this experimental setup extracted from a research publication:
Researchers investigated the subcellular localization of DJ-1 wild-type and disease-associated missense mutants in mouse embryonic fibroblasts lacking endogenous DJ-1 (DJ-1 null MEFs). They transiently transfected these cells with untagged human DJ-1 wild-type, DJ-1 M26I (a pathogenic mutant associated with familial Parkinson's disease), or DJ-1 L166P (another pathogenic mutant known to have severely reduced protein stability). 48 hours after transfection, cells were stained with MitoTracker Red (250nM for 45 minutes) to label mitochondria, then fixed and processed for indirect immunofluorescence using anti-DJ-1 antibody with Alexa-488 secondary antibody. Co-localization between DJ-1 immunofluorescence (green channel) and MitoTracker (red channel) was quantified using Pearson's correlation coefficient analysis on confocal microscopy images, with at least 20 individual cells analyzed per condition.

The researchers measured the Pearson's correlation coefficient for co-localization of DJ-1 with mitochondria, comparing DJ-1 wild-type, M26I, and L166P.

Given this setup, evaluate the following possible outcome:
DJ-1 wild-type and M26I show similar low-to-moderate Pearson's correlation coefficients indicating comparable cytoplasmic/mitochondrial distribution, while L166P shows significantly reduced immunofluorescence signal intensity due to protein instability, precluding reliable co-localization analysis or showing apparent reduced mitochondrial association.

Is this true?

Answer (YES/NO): NO